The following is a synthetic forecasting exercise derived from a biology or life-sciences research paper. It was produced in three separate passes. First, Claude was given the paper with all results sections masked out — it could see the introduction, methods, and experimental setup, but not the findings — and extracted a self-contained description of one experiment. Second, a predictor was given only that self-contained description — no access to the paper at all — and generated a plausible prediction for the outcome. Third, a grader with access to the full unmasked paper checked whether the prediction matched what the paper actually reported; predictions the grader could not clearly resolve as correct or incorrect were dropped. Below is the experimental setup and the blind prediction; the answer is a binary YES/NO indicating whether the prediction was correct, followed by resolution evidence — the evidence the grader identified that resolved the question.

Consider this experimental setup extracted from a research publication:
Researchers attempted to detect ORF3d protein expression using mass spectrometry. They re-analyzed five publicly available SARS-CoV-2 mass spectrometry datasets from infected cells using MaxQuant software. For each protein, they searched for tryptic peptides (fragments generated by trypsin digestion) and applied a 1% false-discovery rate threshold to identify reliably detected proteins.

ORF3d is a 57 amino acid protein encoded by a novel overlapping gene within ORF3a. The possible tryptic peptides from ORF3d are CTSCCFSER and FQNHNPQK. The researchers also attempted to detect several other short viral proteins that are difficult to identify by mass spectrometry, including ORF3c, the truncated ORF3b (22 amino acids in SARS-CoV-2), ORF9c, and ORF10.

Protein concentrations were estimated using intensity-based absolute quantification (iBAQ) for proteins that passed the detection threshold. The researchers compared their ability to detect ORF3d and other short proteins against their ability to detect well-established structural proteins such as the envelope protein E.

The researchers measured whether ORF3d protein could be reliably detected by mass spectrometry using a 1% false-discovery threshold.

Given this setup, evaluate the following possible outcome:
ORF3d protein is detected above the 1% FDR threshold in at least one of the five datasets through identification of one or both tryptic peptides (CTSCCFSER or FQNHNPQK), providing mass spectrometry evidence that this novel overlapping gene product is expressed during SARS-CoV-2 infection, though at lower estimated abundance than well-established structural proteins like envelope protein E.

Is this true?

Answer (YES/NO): NO